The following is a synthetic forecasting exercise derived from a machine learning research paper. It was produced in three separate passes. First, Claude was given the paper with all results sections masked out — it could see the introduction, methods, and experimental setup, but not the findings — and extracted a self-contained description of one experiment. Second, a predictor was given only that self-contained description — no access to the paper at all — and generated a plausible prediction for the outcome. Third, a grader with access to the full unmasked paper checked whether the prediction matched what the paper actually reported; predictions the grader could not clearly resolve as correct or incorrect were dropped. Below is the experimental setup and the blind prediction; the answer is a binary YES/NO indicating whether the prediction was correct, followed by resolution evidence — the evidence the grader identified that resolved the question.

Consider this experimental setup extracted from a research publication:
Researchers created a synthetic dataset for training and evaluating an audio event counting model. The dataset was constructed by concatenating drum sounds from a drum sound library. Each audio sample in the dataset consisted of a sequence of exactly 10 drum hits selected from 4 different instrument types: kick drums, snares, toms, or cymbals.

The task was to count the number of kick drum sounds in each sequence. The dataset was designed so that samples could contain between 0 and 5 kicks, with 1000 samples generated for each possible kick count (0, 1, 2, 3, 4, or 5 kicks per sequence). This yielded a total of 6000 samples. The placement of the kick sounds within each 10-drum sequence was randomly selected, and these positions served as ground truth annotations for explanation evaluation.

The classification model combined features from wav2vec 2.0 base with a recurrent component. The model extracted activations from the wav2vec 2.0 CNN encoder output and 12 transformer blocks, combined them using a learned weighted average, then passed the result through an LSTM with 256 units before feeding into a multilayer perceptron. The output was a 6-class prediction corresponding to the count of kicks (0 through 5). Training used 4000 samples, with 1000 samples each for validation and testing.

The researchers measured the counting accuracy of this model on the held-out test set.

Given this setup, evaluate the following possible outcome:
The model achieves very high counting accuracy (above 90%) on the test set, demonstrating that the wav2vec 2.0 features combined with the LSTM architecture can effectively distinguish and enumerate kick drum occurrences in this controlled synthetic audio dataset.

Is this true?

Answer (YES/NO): YES